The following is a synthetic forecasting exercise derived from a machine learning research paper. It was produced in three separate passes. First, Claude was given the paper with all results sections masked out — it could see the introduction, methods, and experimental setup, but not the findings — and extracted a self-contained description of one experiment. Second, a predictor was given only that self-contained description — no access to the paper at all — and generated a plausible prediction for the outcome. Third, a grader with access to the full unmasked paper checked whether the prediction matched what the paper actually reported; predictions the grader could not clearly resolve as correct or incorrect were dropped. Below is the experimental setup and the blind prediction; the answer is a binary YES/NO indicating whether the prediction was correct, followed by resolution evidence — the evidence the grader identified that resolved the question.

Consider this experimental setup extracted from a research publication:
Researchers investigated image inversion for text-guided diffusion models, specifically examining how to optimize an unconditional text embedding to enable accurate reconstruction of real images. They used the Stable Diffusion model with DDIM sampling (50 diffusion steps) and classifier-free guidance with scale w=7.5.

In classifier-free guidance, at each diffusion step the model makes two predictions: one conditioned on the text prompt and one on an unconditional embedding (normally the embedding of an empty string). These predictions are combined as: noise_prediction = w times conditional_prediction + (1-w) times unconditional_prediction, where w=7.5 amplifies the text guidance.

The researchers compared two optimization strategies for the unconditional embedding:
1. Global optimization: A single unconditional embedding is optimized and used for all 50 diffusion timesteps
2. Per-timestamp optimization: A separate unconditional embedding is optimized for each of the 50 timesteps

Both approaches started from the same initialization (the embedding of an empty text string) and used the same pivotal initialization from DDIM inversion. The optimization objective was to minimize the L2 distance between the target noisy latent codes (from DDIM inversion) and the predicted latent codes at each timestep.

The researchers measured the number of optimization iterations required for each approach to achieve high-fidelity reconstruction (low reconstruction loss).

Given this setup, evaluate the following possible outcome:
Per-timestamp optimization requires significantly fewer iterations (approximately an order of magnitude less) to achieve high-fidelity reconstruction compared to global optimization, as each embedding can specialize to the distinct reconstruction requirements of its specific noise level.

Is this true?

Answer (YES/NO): YES